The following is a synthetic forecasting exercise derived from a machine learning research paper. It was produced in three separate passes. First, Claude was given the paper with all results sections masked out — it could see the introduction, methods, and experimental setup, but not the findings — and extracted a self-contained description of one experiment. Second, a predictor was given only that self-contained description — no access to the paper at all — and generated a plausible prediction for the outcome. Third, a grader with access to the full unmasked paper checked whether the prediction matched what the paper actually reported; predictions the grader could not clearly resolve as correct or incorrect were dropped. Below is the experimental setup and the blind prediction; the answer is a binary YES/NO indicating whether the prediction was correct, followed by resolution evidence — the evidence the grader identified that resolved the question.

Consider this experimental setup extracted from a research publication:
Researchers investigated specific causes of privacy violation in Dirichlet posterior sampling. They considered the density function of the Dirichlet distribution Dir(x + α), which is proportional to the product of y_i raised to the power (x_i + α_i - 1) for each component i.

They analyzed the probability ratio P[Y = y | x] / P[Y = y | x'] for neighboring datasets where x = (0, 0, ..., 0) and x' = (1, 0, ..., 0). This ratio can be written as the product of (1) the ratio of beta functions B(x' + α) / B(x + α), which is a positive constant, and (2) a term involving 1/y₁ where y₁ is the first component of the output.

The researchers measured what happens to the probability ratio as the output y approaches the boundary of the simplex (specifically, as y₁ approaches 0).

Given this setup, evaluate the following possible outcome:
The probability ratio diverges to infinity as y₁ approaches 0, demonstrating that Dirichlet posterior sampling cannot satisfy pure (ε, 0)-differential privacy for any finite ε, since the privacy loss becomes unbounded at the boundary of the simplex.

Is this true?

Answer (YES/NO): YES